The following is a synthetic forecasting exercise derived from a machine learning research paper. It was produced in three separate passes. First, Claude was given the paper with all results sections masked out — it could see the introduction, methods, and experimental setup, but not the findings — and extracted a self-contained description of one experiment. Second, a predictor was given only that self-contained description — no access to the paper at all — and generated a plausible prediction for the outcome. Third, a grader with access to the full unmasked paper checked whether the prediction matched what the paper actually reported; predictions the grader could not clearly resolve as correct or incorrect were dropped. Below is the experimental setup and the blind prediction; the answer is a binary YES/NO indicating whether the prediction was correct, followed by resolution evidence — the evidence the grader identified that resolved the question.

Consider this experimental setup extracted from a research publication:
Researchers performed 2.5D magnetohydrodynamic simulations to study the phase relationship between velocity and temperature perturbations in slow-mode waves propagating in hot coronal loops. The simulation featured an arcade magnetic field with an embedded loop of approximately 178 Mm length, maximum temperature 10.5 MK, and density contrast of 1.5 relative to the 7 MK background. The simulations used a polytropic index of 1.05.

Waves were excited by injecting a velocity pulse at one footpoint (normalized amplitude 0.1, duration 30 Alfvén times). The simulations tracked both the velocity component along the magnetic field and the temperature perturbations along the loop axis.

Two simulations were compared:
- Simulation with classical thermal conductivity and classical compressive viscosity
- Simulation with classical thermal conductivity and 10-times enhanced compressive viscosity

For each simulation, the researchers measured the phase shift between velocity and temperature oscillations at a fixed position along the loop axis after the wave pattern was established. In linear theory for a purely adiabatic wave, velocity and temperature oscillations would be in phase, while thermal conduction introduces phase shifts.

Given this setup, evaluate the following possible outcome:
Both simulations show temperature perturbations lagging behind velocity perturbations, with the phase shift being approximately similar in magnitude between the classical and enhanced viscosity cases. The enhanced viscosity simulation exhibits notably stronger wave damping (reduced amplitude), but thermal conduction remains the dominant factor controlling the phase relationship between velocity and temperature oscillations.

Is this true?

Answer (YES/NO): NO